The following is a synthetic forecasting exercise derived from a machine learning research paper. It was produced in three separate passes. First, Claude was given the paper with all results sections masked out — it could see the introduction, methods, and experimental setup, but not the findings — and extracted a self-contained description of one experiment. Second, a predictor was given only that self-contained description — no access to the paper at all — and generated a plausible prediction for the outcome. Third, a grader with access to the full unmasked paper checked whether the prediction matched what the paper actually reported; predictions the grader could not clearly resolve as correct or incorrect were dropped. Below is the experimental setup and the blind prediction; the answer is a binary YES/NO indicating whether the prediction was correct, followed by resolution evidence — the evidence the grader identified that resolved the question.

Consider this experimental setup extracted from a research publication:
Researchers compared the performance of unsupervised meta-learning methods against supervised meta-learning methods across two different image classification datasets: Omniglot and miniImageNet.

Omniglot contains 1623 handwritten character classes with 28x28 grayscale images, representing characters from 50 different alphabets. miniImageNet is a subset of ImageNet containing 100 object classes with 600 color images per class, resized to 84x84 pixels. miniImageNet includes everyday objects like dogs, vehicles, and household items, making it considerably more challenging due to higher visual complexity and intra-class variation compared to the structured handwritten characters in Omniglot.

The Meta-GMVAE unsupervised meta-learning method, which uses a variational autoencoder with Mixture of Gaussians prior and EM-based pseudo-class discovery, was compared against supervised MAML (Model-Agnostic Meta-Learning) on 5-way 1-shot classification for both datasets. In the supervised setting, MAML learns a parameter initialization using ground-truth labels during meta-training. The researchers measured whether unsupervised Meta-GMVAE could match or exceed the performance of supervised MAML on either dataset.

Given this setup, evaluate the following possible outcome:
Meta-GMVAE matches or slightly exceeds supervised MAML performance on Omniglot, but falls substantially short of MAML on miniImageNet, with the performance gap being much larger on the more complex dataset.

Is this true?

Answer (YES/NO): YES